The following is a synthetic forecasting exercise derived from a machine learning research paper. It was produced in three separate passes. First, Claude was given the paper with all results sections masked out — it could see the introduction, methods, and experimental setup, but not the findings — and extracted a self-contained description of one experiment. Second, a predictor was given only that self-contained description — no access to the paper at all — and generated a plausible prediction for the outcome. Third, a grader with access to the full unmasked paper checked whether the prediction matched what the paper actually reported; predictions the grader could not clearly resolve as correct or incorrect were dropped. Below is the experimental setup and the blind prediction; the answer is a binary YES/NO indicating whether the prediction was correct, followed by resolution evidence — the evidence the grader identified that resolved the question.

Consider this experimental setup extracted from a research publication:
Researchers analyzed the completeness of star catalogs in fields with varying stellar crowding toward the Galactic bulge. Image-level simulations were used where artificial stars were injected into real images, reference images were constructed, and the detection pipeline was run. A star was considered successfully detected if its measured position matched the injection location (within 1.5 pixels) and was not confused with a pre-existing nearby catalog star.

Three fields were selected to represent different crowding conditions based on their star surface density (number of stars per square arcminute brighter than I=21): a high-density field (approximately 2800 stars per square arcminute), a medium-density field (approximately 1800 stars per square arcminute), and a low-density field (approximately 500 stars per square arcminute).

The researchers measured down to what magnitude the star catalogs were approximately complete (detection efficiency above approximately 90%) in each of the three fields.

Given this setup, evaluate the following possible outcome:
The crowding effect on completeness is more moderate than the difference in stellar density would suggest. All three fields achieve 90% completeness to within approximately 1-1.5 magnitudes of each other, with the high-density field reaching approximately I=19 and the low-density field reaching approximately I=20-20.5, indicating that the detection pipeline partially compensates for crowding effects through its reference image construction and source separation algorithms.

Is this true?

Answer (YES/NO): NO